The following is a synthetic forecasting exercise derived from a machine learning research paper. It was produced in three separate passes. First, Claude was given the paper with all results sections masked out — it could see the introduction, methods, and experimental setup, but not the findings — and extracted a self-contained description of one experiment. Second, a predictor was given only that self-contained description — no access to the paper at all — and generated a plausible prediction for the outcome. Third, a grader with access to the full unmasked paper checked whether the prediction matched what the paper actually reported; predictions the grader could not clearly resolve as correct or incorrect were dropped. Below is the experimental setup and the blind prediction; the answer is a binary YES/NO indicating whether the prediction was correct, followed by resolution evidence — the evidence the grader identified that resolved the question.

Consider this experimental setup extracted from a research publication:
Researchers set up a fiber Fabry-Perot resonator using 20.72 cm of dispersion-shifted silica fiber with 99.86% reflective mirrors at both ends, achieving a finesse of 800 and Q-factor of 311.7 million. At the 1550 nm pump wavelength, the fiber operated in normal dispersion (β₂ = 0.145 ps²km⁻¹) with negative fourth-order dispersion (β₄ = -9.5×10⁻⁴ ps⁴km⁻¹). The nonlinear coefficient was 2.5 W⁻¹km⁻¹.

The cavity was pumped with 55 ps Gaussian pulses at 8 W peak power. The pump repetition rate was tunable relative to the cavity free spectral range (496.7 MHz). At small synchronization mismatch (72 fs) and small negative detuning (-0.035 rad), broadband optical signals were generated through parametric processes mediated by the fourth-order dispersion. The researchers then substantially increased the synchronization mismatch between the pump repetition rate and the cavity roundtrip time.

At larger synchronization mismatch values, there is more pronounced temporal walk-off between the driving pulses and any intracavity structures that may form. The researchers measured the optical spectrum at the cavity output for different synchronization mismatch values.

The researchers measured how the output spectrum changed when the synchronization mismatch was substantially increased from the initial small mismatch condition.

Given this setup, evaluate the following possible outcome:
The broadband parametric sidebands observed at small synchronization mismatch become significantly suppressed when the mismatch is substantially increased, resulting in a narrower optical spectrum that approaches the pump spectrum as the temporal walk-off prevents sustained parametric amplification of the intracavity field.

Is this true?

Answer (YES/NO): NO